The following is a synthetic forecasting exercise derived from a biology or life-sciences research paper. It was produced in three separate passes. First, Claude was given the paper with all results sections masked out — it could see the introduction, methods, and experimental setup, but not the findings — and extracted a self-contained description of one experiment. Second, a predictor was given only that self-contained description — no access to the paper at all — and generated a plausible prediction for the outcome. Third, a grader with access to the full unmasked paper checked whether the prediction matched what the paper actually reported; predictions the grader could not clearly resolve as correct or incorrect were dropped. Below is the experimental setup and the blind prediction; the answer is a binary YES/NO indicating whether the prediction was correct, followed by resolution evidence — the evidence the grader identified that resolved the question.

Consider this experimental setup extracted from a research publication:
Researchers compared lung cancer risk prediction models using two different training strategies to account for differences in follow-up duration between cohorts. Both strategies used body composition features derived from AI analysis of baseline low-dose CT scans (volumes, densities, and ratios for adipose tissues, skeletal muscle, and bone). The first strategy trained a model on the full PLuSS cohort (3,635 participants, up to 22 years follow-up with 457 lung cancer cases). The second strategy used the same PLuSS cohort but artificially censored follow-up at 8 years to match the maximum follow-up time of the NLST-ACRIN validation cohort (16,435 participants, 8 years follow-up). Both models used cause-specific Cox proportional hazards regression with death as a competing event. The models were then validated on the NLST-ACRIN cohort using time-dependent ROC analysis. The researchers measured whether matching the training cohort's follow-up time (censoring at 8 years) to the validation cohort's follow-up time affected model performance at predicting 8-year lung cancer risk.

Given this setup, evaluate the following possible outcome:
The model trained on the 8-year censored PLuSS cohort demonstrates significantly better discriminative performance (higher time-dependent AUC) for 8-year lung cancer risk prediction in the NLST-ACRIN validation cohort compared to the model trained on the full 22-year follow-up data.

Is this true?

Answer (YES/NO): NO